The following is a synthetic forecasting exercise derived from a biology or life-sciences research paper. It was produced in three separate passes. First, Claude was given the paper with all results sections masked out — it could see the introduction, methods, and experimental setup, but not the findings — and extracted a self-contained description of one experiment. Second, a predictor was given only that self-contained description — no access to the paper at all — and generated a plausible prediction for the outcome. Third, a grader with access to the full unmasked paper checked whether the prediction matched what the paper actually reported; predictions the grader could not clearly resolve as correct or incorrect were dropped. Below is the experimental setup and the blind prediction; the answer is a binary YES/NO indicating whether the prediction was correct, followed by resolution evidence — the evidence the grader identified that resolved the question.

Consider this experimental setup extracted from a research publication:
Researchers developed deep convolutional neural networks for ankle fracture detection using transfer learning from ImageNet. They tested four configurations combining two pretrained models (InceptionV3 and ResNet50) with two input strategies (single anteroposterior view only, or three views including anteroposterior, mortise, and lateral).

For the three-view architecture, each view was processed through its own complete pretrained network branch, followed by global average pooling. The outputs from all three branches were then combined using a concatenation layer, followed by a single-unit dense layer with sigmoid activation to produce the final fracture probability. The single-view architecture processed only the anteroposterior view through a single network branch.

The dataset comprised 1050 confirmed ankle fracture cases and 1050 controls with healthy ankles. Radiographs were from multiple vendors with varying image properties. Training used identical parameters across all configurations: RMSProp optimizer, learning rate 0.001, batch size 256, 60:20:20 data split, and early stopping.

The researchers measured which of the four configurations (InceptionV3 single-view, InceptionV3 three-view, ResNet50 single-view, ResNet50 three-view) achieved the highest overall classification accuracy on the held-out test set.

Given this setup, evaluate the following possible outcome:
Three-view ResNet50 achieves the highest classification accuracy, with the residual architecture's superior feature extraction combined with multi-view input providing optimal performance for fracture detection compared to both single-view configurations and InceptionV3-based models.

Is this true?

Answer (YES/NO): NO